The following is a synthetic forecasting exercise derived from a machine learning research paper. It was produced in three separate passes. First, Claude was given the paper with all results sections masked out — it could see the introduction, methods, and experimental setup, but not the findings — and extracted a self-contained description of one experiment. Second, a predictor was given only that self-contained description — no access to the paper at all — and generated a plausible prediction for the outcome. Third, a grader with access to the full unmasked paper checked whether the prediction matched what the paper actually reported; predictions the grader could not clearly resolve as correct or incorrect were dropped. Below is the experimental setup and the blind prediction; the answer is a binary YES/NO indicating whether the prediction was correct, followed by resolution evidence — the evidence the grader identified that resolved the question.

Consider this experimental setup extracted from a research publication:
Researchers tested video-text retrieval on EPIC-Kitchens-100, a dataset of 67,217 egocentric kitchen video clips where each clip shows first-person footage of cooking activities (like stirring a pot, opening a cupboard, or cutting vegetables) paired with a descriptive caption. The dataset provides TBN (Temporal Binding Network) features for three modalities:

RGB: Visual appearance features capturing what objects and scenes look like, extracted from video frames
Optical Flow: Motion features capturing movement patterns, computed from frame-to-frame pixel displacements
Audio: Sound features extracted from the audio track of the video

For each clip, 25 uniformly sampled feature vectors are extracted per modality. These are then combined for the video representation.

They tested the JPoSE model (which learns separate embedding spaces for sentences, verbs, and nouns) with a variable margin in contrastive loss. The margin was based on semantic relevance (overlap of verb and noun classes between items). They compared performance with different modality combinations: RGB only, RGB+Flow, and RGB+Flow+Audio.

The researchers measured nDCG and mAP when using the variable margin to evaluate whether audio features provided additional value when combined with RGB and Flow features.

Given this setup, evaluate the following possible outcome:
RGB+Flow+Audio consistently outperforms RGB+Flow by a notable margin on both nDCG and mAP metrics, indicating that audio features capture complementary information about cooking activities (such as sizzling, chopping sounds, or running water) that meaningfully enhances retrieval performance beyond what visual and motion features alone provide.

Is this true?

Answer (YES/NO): YES